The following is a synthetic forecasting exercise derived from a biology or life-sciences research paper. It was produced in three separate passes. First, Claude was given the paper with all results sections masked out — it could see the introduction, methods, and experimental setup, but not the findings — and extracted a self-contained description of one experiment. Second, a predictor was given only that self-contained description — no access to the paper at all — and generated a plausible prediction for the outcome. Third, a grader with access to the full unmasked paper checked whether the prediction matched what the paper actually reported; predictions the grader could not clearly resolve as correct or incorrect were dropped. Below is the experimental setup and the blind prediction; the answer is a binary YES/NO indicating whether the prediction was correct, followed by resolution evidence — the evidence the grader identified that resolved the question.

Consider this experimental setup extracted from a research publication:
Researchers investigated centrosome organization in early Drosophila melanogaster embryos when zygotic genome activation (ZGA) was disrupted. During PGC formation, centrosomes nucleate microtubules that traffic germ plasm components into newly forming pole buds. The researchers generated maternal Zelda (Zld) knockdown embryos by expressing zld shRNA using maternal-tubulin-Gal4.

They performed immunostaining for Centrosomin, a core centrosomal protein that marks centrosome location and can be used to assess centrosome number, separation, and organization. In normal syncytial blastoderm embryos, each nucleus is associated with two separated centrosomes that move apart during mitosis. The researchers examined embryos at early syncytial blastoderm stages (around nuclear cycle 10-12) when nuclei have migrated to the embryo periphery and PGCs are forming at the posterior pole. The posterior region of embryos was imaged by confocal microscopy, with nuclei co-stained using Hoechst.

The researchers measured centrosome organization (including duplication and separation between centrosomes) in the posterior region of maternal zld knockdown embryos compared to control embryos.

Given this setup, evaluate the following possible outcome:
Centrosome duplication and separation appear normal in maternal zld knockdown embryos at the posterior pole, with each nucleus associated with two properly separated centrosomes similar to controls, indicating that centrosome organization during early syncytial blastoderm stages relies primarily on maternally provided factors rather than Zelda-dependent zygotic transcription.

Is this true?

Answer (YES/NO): NO